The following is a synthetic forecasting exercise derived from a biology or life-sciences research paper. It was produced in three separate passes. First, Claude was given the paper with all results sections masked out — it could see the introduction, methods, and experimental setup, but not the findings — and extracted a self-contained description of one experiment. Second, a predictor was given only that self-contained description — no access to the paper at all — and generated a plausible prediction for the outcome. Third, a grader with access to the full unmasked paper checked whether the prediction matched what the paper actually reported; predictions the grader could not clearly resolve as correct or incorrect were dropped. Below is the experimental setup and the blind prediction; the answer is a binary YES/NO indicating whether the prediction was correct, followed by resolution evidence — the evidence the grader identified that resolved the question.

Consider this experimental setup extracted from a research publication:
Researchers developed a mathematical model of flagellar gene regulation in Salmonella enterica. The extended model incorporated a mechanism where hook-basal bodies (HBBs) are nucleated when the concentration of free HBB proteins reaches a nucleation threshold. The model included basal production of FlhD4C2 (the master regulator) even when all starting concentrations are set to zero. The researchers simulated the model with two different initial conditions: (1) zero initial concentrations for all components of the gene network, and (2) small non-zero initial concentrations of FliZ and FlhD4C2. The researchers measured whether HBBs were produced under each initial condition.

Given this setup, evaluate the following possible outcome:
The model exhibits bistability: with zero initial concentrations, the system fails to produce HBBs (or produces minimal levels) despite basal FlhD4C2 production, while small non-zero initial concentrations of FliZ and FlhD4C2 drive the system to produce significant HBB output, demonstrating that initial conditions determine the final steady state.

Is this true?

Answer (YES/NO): YES